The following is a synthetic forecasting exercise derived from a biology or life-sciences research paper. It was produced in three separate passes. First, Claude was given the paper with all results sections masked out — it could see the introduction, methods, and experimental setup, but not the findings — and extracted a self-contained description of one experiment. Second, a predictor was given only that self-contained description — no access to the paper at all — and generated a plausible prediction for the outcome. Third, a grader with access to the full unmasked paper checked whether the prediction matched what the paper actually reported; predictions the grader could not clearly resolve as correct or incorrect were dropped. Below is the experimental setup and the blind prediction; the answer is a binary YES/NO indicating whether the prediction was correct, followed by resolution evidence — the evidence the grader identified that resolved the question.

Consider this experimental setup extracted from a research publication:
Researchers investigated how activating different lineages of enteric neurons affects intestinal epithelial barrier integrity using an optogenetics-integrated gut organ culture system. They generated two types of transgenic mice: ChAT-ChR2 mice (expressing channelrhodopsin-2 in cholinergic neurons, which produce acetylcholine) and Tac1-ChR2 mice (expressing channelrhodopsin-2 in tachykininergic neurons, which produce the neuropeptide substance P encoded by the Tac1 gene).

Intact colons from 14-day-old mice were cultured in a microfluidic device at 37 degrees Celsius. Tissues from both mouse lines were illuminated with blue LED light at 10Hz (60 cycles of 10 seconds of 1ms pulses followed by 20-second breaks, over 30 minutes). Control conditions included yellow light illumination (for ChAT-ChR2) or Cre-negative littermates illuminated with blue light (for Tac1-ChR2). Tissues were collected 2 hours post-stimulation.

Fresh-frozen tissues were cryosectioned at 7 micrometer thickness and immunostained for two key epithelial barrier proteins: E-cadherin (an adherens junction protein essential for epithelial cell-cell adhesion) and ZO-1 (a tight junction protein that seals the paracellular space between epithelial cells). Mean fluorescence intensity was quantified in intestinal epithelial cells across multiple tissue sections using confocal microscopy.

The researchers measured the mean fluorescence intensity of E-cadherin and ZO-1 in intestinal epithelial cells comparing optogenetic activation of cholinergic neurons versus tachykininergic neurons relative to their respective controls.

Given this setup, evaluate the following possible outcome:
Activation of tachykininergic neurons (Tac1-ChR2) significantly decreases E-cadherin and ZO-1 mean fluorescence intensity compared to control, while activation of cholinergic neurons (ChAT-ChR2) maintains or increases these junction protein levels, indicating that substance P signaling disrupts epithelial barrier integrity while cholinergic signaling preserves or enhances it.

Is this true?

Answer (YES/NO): NO